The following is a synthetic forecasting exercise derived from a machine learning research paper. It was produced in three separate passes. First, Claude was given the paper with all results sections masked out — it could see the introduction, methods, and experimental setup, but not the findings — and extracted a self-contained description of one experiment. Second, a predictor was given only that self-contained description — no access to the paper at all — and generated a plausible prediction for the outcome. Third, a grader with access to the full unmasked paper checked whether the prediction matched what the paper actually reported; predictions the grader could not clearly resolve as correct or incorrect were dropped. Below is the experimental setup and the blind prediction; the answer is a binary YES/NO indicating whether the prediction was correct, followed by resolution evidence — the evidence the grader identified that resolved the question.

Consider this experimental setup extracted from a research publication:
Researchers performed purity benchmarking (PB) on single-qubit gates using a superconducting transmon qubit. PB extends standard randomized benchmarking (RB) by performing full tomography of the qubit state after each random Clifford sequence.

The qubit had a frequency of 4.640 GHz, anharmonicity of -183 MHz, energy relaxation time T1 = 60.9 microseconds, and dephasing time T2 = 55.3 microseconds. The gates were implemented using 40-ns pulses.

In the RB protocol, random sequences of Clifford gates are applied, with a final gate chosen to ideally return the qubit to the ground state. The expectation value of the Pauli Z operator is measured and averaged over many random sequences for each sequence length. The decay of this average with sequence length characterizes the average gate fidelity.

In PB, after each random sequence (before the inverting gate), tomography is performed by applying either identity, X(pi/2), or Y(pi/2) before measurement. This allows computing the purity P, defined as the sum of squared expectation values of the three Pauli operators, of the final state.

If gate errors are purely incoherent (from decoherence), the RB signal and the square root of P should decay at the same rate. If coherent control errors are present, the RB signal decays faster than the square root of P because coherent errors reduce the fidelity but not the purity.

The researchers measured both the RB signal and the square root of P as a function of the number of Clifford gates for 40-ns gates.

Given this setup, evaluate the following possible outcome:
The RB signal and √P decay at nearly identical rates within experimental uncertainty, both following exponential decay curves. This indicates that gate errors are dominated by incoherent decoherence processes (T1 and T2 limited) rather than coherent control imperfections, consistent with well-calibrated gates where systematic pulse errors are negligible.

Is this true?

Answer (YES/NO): YES